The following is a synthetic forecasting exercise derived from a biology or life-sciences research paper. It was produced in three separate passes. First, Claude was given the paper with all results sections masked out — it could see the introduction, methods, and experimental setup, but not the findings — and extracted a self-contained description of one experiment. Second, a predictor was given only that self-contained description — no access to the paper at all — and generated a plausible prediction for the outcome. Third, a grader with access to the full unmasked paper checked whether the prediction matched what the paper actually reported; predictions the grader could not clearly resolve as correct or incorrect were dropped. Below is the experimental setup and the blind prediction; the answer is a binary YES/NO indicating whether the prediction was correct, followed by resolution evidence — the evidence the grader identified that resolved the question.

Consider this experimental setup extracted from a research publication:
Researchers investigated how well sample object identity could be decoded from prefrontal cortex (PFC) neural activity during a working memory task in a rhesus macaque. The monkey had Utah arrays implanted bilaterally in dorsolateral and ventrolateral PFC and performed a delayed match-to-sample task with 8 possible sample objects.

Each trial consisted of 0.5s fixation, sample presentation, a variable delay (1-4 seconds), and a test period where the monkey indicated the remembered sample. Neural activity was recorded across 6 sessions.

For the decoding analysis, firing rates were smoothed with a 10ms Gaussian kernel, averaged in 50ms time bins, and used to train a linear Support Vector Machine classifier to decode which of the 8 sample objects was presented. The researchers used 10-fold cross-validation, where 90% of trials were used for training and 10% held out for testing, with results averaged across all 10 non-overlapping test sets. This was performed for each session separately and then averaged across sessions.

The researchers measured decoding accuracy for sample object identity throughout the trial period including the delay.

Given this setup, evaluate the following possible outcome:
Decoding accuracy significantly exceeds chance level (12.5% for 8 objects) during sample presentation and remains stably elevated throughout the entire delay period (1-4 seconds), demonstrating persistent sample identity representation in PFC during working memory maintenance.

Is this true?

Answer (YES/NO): NO